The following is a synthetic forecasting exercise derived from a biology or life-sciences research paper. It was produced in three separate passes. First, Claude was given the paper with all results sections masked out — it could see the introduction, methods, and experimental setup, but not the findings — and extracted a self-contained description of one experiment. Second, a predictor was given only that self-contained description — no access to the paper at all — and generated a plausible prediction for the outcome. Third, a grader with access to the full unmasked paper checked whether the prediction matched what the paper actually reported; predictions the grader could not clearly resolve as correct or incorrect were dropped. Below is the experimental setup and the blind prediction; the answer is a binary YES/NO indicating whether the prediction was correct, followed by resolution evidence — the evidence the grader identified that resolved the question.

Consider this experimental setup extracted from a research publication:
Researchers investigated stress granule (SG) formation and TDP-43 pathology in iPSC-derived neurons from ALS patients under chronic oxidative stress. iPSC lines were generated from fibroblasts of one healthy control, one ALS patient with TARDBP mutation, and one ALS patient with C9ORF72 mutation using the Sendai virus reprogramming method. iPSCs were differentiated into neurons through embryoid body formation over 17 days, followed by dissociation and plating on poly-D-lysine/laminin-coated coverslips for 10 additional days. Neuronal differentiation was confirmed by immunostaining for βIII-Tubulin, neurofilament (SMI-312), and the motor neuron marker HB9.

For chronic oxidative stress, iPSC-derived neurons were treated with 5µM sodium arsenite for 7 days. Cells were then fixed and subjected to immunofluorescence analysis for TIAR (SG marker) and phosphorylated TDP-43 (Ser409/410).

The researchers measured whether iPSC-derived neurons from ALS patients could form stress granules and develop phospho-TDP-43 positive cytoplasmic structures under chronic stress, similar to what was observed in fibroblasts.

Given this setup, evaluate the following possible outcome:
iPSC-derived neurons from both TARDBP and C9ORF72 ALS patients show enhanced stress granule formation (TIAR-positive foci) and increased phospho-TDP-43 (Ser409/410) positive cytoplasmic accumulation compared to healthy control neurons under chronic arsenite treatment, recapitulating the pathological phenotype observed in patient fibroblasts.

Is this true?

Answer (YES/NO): NO